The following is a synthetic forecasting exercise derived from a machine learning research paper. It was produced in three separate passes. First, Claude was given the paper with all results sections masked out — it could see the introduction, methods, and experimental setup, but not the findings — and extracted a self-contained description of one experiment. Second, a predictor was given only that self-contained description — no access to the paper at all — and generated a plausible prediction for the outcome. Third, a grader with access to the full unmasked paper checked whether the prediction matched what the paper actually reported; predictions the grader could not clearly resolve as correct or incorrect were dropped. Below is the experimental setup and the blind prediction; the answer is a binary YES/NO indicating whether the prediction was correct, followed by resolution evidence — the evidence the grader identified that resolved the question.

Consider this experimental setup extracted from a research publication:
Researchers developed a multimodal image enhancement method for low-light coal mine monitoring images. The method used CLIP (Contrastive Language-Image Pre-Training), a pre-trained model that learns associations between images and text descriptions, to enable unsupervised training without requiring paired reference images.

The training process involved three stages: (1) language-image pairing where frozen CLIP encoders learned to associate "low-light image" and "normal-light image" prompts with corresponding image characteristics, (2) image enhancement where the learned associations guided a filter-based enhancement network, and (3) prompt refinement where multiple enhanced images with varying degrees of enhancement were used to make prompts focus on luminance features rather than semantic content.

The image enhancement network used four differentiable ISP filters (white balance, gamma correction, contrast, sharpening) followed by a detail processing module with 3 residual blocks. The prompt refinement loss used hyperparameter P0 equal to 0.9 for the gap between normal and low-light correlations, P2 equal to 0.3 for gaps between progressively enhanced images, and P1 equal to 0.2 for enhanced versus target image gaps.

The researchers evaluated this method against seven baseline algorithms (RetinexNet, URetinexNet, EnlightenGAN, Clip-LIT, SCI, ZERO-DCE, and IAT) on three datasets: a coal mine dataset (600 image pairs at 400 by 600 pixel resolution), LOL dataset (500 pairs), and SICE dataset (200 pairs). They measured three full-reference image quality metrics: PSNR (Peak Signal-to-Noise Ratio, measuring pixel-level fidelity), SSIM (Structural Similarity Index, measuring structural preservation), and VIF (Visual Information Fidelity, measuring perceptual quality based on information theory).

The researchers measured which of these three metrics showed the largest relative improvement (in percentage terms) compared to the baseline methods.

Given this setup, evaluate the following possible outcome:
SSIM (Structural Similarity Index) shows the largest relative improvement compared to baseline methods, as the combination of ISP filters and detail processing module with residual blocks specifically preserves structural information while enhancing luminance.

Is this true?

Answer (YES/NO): NO